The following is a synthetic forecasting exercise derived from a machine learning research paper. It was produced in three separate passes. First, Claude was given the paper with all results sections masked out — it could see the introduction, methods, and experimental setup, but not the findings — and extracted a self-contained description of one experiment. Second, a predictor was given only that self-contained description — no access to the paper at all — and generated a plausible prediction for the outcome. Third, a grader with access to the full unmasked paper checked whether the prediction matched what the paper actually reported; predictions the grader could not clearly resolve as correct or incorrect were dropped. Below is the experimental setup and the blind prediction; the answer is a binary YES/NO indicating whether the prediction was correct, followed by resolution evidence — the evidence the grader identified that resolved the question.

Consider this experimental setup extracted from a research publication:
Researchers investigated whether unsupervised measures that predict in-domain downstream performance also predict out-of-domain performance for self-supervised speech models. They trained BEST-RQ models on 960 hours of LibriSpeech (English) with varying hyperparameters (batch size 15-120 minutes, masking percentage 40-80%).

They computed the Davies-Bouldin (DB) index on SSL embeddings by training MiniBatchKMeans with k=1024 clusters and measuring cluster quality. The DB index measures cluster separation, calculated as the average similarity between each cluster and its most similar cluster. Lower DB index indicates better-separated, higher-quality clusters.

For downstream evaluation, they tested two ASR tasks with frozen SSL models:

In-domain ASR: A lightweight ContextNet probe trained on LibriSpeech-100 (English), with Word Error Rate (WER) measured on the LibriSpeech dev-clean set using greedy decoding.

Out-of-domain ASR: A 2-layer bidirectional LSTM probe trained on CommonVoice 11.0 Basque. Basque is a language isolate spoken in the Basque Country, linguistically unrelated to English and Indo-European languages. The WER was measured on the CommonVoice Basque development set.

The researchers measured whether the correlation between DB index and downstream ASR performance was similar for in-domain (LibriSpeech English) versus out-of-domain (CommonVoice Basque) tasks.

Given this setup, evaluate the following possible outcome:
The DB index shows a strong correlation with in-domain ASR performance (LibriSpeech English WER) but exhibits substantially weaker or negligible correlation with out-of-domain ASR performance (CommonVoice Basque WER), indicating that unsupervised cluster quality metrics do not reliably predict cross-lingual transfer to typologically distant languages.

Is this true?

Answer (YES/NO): NO